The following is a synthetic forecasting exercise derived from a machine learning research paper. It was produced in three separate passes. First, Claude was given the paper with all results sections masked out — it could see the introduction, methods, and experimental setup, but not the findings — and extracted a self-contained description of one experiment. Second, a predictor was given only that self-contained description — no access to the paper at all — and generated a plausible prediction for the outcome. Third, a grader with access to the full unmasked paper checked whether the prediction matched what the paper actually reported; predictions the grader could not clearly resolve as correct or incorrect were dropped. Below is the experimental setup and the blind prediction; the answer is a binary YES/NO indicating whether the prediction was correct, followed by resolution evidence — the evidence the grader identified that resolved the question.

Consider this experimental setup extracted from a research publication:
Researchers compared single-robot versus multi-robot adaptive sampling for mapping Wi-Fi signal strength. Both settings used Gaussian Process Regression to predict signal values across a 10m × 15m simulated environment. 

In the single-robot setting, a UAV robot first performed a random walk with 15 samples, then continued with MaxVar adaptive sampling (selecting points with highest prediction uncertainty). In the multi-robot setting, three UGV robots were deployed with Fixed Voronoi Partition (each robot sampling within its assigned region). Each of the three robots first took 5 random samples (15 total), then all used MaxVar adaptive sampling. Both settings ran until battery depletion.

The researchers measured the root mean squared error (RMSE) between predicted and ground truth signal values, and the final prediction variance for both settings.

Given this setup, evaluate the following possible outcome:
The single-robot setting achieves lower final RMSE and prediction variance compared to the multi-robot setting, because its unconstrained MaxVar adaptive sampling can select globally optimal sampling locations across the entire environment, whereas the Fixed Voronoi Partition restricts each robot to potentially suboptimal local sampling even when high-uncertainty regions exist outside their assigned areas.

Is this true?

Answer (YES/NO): NO